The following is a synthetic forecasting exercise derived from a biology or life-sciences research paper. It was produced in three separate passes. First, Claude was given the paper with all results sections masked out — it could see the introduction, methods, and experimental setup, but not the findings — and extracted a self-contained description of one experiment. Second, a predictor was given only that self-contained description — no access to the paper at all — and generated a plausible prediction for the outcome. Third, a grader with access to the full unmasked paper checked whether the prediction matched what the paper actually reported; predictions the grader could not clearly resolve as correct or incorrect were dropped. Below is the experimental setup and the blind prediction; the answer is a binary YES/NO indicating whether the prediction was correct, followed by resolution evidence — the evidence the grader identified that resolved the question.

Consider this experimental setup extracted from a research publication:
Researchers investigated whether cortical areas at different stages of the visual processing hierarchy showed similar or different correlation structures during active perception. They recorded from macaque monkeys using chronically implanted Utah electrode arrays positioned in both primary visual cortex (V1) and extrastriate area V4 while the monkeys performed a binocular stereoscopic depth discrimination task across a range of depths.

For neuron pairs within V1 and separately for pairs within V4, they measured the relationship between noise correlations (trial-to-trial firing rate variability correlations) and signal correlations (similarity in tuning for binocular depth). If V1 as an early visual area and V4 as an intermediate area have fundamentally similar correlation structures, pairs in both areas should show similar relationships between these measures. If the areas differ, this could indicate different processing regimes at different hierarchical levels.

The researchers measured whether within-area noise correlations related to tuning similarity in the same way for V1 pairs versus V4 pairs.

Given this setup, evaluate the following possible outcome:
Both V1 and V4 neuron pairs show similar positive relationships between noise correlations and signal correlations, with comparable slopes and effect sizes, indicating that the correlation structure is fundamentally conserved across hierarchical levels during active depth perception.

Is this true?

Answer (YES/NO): NO